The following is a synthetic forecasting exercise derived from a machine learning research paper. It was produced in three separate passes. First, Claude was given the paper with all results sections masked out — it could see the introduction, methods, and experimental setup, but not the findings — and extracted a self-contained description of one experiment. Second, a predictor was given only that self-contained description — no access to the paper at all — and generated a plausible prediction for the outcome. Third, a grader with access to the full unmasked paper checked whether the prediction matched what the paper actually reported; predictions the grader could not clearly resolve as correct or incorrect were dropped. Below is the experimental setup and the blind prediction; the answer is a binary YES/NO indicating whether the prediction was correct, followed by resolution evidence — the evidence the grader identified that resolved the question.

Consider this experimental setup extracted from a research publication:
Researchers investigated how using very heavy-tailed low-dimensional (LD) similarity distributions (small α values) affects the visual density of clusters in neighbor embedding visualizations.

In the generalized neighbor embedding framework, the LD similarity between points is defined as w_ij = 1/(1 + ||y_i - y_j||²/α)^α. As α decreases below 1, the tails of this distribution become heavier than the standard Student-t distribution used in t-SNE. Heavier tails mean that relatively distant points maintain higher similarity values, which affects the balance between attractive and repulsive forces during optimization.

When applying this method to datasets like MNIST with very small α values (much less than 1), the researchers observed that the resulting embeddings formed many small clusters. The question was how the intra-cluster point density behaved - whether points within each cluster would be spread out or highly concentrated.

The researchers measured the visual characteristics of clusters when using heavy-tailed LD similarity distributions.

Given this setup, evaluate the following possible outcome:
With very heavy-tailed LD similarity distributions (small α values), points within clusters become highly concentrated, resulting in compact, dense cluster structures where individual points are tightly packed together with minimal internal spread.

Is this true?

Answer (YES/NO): YES